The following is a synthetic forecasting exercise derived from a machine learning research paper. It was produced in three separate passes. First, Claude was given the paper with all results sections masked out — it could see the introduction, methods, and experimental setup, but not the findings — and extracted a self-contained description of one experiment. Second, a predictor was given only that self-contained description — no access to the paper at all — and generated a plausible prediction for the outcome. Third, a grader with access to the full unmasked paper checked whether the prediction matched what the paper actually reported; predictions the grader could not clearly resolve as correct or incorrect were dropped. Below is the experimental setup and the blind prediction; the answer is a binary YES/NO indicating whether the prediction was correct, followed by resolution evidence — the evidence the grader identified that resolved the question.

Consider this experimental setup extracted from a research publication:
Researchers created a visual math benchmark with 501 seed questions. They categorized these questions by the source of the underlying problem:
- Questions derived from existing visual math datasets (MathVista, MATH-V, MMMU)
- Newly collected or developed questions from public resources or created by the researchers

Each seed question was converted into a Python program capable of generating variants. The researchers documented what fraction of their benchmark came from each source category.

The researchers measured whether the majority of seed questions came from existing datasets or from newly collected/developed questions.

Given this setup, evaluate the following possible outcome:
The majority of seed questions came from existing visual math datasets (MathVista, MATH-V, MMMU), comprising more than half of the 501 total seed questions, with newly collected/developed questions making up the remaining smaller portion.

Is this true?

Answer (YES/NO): NO